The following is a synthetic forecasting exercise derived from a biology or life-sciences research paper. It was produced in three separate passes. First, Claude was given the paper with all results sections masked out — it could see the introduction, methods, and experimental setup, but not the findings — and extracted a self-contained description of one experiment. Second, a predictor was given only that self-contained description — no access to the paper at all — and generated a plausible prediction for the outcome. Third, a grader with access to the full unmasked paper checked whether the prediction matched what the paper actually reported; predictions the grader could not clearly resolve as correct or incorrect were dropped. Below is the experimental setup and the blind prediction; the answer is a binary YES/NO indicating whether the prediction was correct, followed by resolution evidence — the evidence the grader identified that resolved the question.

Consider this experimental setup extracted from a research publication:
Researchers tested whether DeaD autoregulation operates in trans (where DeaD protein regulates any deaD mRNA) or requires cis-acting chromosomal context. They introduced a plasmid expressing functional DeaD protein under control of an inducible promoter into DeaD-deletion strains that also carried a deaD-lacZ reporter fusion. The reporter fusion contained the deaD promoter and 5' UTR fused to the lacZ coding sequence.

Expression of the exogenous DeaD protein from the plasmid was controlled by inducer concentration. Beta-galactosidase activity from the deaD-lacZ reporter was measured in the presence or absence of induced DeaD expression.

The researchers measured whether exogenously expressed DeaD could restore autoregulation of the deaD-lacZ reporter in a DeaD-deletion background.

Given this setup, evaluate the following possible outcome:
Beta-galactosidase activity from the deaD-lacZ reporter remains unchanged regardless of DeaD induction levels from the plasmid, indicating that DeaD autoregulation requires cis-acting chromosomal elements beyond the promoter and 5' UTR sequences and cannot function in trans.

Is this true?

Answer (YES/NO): NO